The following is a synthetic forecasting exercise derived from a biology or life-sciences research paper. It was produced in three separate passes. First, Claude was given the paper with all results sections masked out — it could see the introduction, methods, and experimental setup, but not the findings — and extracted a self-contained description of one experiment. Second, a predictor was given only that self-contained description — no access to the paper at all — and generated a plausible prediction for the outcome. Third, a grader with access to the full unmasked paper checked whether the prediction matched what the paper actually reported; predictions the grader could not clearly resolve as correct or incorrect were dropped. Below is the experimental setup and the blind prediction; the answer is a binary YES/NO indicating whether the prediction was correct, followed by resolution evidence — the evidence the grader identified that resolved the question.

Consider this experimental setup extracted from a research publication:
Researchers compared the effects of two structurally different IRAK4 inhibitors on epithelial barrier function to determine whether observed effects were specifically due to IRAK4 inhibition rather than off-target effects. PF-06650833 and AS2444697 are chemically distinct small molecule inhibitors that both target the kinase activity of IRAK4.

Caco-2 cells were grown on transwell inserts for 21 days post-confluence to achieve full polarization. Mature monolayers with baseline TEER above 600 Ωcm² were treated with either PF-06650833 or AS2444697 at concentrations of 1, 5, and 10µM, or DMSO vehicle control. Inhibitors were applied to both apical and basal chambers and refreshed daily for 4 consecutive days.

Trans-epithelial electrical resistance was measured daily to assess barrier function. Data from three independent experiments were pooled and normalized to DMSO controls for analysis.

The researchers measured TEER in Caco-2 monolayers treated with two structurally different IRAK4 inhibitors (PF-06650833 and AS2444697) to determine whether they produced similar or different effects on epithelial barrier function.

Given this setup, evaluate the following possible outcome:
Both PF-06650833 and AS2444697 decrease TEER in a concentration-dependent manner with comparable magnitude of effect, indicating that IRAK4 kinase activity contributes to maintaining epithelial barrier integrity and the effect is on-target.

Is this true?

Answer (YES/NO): YES